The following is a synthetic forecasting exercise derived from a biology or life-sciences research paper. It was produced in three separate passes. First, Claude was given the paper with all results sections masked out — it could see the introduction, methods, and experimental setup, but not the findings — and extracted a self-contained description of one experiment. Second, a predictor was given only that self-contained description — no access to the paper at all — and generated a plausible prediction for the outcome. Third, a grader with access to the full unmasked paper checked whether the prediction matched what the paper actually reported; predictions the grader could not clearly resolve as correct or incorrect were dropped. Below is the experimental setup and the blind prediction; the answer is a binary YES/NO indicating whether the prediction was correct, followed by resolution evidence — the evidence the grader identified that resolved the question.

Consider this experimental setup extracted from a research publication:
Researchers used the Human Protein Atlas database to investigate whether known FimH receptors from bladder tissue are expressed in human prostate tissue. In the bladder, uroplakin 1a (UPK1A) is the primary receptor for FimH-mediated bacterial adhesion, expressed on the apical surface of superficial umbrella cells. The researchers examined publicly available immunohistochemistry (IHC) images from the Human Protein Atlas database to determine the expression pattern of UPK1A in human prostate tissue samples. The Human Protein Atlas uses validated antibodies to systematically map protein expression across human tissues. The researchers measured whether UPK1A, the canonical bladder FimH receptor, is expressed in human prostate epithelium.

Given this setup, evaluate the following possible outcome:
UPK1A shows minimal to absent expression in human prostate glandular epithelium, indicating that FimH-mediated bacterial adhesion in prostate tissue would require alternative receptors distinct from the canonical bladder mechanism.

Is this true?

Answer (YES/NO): YES